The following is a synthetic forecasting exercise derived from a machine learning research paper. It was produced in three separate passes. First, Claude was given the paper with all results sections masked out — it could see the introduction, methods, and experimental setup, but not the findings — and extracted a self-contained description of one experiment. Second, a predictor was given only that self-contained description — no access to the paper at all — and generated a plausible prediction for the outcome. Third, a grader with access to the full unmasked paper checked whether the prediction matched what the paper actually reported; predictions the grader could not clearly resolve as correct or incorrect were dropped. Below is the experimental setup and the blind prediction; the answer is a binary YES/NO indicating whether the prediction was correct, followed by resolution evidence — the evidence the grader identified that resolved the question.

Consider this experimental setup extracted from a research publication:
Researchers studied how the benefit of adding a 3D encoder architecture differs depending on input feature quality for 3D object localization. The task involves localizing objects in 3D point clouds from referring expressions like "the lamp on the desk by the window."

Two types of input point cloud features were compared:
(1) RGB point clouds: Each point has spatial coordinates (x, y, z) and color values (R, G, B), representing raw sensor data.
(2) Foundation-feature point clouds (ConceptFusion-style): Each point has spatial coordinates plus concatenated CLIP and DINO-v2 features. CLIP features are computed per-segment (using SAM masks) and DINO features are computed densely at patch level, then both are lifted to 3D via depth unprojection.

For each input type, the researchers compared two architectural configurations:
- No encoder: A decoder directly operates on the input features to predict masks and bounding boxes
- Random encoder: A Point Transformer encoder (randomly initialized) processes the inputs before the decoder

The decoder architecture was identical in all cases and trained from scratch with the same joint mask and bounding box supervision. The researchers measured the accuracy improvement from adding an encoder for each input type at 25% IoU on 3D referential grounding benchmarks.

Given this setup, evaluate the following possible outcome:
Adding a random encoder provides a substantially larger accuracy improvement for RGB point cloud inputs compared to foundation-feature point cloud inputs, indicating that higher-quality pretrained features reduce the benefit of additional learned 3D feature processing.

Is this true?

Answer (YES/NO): YES